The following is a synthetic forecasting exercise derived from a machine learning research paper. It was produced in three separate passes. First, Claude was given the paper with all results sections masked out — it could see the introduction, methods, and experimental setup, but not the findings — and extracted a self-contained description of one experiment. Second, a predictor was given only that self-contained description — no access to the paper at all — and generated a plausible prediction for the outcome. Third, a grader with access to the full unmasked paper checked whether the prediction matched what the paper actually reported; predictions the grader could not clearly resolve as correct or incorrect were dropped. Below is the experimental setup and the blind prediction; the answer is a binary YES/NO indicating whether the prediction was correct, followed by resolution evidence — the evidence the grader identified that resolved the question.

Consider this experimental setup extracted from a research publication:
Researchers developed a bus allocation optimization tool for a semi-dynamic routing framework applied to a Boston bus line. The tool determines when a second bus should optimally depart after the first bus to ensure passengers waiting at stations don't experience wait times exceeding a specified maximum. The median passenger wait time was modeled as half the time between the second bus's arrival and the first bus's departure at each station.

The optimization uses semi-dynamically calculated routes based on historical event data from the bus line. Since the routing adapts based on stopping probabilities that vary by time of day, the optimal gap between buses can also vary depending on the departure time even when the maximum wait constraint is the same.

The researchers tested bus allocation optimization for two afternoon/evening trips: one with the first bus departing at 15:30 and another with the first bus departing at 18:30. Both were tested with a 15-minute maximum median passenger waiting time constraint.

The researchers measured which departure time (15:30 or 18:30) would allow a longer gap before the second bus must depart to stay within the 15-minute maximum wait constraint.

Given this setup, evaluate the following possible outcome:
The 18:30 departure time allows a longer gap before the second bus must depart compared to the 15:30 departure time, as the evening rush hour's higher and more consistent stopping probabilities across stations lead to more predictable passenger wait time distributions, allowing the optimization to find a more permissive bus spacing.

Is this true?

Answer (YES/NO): NO